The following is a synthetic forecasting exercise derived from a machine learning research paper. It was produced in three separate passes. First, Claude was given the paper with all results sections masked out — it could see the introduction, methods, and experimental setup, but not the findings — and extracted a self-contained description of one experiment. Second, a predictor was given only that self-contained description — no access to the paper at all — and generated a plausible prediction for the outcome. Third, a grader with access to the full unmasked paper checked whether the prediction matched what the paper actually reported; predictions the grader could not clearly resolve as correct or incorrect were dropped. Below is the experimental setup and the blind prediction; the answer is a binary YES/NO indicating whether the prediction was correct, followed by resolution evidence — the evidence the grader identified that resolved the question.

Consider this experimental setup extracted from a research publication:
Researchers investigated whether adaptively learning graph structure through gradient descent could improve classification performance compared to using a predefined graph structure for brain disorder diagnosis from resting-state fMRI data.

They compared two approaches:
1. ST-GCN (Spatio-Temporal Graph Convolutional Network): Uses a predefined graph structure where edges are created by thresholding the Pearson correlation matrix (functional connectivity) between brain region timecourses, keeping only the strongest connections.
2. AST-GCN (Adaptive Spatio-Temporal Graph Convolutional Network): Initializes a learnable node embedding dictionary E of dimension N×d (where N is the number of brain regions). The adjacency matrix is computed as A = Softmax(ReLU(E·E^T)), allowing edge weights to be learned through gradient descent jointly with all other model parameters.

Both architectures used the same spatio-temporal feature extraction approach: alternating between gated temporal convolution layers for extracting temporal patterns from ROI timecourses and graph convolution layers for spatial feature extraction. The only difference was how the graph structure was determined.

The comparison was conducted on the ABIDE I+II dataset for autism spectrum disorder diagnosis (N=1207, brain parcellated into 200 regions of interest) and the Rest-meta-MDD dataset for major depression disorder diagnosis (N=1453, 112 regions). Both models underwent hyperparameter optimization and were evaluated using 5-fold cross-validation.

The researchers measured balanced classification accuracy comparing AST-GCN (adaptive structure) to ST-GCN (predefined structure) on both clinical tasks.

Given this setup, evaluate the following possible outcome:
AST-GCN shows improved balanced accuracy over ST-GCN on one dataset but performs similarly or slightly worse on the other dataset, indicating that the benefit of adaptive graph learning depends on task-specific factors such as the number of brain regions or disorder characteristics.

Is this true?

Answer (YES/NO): NO